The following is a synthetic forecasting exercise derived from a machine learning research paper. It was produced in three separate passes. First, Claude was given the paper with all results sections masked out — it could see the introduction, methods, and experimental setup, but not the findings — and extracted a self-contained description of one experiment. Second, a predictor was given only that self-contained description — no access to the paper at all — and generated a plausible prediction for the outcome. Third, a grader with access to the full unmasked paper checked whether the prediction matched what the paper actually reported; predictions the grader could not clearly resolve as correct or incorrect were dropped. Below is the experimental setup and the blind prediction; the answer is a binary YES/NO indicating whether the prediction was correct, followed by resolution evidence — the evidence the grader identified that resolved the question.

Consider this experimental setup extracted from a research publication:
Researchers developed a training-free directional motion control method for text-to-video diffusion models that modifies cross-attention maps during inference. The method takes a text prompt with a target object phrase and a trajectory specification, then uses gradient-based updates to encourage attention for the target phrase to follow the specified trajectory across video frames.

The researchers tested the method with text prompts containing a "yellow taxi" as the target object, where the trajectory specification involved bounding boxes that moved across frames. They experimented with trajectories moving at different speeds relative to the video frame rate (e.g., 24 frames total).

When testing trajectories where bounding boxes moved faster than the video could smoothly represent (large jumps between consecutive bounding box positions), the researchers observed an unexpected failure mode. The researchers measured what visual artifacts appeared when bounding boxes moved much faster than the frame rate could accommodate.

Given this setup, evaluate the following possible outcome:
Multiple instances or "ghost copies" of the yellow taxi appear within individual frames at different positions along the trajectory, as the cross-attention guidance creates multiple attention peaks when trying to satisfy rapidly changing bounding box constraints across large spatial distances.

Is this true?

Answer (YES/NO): YES